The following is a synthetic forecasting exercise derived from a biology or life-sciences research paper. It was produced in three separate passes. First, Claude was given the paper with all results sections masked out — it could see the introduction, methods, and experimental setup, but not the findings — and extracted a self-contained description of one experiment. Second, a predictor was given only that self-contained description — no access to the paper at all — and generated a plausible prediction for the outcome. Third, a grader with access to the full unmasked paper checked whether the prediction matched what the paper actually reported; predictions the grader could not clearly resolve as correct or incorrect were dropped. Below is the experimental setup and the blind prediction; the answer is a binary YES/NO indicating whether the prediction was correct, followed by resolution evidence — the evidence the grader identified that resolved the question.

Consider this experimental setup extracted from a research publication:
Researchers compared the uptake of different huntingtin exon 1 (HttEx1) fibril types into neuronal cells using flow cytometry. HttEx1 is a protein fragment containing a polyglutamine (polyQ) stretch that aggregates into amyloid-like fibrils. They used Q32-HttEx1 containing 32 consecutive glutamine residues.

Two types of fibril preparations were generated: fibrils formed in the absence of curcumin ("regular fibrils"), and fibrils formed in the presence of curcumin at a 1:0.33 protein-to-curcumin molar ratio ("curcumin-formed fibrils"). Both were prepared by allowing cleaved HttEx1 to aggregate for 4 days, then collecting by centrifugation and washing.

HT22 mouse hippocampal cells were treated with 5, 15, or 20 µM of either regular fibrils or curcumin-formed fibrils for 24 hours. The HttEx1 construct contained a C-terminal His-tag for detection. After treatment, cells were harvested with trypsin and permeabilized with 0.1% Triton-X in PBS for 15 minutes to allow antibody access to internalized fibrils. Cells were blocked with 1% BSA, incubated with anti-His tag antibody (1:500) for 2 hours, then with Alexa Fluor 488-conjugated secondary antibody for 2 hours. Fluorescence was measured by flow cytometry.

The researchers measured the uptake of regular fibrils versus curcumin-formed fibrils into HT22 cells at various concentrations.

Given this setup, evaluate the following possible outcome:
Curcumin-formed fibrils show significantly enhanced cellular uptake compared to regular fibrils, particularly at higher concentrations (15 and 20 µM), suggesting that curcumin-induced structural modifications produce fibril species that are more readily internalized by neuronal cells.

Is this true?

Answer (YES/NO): NO